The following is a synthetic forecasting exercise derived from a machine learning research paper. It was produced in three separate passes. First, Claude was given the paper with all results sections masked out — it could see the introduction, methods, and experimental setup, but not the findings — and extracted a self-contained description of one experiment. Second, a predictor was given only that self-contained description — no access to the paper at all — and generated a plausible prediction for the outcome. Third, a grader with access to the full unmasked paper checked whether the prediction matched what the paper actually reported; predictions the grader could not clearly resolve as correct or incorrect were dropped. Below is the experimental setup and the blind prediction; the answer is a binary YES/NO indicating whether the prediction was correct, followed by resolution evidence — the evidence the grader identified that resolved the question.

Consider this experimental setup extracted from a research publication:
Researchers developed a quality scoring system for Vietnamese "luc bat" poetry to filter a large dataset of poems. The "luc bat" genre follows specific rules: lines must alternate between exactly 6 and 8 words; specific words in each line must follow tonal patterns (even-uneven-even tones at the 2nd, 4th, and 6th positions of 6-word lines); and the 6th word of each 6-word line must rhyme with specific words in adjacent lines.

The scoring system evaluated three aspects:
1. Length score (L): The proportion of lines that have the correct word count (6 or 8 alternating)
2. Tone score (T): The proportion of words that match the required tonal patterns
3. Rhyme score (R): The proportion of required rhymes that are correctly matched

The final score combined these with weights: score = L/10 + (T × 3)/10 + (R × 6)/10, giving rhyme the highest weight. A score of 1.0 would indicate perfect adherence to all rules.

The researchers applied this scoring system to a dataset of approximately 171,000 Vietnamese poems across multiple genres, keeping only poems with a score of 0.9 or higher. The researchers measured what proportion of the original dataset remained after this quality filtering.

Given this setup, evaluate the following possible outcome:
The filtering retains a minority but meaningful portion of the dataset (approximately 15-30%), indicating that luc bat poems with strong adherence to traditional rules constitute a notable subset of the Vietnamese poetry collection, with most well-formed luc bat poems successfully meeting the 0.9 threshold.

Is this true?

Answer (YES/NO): YES